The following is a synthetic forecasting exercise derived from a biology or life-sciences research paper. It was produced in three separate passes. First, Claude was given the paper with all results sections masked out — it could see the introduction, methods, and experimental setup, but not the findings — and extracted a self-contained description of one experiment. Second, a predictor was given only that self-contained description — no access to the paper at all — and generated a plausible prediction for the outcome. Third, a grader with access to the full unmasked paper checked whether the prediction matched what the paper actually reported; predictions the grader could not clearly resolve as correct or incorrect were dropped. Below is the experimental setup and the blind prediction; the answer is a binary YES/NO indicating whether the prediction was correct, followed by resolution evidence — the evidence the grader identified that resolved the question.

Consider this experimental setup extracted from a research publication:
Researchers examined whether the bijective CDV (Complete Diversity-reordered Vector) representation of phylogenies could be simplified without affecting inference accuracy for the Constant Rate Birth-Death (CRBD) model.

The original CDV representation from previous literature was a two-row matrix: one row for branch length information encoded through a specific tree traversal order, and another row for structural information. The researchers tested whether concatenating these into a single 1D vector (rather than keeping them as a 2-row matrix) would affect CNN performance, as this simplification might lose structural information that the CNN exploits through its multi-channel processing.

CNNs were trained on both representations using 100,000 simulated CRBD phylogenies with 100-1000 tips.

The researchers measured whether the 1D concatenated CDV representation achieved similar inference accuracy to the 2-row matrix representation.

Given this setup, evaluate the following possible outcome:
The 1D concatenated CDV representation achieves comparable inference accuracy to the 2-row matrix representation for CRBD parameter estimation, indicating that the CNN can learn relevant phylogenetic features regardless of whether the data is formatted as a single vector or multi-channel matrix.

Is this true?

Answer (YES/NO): YES